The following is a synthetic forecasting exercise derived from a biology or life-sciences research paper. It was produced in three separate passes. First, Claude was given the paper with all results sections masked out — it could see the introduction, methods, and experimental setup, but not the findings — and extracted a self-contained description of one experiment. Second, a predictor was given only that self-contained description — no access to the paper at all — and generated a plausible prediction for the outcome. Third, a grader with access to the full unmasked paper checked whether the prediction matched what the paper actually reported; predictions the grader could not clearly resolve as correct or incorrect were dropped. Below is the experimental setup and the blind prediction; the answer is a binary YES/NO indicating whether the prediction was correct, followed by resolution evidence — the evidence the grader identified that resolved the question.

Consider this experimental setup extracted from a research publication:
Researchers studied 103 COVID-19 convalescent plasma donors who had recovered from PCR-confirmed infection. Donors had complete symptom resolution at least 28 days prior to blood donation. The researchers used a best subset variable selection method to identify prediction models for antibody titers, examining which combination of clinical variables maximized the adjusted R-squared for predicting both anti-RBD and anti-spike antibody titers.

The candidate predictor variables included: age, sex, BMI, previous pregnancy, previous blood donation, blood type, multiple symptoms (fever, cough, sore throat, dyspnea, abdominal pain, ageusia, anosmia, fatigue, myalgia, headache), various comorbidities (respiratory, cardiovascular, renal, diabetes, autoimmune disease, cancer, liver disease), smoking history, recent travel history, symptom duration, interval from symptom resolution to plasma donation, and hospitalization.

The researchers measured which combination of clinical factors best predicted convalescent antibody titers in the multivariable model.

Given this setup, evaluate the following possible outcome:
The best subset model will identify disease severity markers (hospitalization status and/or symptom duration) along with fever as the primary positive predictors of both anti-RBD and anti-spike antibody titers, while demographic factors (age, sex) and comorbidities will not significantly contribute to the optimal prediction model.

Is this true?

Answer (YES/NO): NO